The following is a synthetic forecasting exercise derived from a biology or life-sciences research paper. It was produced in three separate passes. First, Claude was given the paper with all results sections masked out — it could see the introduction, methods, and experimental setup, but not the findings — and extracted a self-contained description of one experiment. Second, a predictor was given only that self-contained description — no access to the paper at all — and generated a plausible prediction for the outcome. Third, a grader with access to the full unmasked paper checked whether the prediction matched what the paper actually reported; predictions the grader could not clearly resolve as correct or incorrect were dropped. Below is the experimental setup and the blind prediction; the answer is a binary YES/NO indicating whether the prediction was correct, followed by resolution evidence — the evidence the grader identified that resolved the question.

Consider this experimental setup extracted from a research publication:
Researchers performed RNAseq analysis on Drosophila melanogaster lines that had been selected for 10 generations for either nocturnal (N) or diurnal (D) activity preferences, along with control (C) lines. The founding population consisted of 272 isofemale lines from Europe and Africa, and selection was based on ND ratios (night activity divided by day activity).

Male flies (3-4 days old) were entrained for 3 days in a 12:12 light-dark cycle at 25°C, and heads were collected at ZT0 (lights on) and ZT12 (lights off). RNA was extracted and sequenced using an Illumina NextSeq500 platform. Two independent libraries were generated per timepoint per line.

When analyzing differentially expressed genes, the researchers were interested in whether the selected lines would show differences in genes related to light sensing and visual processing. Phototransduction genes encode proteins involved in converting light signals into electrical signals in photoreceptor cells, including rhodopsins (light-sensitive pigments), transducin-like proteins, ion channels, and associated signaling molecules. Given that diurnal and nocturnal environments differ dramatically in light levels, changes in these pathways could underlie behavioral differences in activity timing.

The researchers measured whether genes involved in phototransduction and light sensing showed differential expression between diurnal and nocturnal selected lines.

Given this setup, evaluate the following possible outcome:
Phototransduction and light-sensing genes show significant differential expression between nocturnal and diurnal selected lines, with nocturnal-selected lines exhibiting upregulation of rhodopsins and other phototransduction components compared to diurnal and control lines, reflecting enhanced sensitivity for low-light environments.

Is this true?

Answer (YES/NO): NO